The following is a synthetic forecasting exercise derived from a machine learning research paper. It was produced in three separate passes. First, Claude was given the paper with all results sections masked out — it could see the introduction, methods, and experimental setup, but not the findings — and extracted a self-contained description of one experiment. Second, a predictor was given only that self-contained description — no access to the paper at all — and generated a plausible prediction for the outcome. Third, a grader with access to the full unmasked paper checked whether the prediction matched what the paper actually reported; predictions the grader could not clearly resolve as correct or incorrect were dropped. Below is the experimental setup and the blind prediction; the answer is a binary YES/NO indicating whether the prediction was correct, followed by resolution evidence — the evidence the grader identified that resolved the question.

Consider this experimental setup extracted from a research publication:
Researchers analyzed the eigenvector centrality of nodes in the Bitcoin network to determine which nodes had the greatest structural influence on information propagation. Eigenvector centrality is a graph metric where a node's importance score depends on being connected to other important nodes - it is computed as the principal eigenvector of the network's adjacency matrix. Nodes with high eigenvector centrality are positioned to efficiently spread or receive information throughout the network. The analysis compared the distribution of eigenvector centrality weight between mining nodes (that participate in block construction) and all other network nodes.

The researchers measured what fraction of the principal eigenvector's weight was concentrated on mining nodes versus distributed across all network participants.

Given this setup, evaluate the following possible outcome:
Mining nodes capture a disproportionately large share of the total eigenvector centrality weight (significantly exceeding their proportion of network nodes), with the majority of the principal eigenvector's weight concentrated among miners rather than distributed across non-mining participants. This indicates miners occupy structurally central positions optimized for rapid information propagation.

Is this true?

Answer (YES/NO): YES